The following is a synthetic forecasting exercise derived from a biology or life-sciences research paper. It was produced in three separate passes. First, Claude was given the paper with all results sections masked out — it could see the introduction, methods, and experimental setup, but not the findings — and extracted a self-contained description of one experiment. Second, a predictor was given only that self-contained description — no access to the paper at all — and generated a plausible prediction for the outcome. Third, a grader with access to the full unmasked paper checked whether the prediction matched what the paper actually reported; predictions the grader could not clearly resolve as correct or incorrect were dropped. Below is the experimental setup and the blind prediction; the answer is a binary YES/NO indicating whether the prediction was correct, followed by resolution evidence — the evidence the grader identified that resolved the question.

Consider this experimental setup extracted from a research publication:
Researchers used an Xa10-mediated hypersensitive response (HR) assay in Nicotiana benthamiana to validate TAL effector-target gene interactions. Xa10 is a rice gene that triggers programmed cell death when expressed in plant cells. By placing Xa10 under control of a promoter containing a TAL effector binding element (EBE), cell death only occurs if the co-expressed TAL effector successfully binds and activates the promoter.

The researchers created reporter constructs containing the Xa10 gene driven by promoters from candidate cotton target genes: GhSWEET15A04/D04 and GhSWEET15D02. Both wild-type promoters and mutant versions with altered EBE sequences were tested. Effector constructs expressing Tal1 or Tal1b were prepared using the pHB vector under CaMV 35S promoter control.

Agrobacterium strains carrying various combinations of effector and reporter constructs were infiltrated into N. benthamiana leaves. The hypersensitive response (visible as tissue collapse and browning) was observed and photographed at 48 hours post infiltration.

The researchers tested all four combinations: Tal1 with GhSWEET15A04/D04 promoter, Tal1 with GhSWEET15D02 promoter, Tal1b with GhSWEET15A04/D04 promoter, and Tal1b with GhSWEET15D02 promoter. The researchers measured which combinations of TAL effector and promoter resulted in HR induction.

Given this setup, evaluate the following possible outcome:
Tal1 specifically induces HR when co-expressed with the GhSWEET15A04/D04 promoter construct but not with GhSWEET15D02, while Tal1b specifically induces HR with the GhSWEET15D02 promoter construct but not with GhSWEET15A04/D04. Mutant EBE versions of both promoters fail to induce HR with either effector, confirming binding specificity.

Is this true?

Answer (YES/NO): NO